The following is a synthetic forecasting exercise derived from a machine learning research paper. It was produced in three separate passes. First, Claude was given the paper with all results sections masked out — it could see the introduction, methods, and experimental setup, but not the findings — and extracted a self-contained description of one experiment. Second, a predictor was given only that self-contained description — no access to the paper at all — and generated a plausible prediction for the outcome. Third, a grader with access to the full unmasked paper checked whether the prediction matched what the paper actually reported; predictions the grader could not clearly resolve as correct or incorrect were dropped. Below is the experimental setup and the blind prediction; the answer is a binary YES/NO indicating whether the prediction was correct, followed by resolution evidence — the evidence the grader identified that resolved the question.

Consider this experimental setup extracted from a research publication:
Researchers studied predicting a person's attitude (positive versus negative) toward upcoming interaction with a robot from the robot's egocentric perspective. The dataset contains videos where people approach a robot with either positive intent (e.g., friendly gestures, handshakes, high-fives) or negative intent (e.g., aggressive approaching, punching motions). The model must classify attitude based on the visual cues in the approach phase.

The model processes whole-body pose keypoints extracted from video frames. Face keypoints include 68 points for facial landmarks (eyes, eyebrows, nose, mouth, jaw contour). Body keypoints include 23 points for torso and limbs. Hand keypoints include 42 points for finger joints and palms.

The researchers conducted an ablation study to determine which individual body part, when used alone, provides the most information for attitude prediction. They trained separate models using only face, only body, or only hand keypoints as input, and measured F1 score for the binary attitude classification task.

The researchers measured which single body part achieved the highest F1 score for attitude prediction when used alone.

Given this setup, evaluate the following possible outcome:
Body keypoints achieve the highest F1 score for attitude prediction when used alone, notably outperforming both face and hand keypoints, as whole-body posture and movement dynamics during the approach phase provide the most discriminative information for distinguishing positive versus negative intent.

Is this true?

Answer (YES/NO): NO